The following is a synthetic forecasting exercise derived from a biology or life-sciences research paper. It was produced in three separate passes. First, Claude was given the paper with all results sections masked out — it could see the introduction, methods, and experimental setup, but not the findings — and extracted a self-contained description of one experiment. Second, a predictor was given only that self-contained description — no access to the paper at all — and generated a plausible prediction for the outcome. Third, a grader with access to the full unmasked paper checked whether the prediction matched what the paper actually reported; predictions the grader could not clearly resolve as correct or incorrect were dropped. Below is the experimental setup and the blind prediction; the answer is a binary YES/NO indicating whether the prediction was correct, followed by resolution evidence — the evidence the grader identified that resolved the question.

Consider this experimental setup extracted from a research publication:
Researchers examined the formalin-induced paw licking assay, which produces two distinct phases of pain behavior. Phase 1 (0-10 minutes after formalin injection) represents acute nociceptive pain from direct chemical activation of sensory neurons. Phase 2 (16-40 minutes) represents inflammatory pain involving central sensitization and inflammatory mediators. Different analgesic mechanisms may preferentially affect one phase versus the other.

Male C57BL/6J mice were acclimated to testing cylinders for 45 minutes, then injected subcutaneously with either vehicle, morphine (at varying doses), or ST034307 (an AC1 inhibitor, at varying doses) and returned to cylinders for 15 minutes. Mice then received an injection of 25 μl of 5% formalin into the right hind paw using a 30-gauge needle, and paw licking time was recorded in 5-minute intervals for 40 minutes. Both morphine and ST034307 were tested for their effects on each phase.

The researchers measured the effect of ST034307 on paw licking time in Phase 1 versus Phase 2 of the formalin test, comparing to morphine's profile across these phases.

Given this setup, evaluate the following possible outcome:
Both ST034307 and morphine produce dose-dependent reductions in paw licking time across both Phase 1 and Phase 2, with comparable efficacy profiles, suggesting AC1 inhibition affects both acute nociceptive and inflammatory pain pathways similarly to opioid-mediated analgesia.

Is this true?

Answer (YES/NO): NO